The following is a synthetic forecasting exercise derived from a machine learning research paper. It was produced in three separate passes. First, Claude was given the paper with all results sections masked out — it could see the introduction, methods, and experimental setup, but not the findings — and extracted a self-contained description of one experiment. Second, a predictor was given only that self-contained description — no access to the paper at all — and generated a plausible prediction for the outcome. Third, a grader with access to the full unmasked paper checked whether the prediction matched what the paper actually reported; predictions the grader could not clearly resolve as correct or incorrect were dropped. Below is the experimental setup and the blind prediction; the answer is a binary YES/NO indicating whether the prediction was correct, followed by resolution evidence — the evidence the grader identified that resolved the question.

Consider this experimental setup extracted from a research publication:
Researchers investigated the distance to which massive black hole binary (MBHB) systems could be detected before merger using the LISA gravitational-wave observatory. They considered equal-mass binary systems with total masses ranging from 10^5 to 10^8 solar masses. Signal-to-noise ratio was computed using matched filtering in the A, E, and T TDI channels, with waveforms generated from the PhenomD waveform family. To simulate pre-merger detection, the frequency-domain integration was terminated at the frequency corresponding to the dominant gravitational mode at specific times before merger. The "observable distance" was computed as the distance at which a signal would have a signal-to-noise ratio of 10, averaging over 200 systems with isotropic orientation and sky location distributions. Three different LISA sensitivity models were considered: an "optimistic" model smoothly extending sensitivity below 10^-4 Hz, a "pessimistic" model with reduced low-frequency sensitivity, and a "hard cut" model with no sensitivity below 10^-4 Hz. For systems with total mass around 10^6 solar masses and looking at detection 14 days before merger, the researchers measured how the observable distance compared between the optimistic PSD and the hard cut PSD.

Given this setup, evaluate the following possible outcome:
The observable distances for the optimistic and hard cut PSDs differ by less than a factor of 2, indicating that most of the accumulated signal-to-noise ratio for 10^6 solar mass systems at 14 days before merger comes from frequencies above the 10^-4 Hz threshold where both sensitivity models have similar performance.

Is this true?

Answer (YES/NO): YES